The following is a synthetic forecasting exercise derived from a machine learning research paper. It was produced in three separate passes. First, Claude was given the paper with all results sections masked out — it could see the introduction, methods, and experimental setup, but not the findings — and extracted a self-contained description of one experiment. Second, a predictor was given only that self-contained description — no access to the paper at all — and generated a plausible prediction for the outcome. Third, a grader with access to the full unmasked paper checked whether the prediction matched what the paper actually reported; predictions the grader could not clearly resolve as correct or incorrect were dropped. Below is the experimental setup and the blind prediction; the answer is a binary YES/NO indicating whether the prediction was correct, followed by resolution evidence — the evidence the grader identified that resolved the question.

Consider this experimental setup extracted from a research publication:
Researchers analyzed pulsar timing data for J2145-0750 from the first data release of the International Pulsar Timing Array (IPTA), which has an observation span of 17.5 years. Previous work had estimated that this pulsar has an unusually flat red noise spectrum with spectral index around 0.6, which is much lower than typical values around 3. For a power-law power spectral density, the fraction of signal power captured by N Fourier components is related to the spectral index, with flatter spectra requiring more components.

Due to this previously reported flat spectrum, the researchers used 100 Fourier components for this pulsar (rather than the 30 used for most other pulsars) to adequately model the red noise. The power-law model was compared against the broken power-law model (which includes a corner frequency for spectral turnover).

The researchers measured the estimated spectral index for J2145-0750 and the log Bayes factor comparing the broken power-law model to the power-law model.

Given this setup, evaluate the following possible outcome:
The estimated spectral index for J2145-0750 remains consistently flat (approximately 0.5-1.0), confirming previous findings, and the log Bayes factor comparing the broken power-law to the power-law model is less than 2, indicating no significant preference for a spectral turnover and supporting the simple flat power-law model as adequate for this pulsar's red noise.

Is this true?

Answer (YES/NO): NO